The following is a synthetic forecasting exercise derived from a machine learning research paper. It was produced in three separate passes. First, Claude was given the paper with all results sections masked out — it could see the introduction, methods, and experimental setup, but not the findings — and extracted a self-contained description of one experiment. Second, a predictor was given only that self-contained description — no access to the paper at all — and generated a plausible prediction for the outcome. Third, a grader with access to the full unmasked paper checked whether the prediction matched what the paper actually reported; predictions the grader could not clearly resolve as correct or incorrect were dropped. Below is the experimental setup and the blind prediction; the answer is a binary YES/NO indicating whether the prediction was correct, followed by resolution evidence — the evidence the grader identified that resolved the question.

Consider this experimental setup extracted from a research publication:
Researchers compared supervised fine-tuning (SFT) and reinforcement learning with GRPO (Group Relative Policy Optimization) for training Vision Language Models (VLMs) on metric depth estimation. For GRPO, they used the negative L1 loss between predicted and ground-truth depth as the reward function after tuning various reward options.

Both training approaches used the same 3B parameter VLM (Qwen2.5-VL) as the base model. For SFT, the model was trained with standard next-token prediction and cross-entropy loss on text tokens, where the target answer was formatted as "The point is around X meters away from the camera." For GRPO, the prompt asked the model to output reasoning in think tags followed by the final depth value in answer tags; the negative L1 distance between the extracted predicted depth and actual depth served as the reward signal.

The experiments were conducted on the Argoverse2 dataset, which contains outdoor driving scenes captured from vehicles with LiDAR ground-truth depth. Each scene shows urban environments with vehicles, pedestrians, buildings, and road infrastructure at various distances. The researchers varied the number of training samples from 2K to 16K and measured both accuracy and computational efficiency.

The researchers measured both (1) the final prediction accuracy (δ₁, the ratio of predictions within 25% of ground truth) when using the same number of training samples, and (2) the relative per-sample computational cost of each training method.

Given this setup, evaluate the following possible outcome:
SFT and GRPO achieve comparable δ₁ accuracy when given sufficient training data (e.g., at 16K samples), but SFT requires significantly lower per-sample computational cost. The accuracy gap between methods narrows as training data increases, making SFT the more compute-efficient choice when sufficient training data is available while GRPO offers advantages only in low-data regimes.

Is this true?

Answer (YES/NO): NO